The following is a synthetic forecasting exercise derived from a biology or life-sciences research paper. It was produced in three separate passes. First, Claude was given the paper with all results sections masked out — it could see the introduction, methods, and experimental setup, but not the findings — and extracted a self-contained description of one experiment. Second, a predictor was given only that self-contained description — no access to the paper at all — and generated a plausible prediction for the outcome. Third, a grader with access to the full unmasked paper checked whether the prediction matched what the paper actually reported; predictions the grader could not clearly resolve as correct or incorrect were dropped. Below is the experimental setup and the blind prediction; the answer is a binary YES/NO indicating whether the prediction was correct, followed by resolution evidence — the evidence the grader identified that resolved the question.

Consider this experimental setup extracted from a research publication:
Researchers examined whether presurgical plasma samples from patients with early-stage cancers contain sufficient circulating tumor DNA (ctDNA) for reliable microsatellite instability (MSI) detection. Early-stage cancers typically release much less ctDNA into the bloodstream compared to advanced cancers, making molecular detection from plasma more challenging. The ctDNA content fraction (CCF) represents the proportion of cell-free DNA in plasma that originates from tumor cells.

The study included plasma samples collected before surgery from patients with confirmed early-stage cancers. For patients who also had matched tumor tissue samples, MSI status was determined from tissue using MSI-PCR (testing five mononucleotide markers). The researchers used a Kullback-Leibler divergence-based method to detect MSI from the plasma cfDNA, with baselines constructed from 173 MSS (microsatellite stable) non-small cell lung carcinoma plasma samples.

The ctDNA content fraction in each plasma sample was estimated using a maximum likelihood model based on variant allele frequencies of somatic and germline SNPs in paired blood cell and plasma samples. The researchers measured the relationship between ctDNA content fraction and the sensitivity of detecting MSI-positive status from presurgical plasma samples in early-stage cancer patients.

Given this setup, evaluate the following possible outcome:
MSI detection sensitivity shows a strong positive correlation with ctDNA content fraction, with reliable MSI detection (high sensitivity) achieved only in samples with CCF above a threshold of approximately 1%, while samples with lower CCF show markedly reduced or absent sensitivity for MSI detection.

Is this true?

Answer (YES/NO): NO